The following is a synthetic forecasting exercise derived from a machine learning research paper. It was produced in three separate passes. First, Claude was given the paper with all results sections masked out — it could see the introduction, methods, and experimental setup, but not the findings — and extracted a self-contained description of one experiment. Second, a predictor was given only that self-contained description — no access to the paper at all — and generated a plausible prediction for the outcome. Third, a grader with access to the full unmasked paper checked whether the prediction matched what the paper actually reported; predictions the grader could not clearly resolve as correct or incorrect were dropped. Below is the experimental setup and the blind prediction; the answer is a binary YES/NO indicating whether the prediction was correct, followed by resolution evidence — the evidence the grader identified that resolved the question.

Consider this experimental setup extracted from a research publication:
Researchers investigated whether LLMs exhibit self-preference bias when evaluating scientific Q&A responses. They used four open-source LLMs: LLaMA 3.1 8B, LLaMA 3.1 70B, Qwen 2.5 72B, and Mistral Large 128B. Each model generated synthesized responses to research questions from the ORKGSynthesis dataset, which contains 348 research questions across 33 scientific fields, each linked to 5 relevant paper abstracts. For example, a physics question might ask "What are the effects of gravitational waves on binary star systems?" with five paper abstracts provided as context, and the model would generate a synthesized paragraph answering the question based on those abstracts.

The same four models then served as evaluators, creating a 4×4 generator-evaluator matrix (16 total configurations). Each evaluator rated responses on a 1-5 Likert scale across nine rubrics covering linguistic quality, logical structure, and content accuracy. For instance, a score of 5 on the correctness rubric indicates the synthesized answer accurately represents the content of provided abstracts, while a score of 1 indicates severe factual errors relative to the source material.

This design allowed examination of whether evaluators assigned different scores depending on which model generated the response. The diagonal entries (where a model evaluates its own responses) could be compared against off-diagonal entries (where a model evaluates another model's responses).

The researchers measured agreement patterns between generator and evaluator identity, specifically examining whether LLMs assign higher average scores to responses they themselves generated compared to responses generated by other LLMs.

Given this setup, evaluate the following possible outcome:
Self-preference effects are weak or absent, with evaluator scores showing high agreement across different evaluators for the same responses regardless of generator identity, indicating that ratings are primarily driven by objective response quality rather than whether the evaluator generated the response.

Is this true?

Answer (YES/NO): YES